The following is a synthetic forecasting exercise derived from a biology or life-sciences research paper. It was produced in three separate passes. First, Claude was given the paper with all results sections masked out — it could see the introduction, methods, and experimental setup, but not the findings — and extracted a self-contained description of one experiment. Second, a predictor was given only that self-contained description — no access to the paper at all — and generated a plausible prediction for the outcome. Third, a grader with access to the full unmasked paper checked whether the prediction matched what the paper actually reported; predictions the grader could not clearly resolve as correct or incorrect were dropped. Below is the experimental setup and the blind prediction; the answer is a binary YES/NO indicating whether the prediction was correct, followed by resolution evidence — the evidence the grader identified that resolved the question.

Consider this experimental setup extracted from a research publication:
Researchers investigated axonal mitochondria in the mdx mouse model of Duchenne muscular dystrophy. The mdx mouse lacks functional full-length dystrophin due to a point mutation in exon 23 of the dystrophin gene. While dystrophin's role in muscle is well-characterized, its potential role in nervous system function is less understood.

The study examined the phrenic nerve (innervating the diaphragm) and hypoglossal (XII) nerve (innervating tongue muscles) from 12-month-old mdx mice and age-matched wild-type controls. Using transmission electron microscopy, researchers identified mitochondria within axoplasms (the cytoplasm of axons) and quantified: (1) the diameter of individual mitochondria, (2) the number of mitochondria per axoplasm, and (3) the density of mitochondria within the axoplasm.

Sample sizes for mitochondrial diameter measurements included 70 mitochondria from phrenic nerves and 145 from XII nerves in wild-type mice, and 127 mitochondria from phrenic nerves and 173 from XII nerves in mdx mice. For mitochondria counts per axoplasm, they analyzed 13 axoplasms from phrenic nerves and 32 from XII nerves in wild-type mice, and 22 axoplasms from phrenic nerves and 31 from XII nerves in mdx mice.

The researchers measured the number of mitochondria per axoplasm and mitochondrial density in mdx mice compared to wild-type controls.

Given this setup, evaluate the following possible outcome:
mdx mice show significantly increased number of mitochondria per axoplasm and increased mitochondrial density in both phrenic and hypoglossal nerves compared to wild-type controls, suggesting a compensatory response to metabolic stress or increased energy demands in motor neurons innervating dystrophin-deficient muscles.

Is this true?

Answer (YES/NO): YES